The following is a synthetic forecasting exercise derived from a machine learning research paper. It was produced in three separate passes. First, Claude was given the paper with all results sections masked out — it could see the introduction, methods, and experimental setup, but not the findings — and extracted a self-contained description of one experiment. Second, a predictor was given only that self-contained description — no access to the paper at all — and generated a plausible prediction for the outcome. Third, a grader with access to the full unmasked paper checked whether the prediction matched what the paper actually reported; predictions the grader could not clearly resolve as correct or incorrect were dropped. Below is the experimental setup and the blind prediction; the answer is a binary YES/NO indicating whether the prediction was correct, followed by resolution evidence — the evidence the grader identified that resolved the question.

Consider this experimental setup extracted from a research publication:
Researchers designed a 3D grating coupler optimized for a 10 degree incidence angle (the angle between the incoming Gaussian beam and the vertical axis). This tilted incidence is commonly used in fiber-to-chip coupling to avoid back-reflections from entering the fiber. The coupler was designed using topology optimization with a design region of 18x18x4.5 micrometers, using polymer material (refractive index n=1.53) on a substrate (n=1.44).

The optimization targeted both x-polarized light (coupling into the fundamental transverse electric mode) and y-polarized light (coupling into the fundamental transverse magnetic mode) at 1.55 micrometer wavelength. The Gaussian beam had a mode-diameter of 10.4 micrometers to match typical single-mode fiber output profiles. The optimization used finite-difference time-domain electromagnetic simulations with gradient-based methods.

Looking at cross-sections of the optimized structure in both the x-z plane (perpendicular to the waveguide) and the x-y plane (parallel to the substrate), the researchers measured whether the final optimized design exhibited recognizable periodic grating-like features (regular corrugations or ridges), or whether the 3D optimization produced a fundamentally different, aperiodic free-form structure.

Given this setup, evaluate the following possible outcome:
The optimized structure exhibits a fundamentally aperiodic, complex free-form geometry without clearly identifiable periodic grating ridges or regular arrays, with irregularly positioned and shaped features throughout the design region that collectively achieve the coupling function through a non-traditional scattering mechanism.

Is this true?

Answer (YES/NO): NO